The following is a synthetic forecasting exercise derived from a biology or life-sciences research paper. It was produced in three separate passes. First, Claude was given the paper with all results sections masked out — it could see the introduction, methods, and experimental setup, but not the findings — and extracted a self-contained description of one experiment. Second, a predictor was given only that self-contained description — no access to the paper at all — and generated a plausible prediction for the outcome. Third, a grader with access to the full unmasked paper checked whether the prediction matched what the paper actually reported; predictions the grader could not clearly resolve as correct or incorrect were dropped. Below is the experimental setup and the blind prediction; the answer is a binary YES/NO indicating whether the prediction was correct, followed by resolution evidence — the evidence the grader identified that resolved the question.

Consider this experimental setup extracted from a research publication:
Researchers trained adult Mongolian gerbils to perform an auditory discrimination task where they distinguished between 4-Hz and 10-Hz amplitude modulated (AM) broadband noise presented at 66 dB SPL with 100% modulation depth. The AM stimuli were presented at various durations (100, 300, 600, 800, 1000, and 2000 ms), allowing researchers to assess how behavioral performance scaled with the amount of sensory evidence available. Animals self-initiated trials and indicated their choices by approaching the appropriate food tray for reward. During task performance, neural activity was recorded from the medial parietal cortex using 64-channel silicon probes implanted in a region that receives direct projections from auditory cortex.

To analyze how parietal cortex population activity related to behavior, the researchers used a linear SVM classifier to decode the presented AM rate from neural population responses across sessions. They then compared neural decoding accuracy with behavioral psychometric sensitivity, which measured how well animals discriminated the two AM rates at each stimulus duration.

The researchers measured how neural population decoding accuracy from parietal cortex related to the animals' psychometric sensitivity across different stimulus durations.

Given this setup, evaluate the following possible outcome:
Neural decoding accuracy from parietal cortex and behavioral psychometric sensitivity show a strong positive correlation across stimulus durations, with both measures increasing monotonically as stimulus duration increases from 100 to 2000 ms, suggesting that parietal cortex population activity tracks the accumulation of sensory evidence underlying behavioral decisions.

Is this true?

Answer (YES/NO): NO